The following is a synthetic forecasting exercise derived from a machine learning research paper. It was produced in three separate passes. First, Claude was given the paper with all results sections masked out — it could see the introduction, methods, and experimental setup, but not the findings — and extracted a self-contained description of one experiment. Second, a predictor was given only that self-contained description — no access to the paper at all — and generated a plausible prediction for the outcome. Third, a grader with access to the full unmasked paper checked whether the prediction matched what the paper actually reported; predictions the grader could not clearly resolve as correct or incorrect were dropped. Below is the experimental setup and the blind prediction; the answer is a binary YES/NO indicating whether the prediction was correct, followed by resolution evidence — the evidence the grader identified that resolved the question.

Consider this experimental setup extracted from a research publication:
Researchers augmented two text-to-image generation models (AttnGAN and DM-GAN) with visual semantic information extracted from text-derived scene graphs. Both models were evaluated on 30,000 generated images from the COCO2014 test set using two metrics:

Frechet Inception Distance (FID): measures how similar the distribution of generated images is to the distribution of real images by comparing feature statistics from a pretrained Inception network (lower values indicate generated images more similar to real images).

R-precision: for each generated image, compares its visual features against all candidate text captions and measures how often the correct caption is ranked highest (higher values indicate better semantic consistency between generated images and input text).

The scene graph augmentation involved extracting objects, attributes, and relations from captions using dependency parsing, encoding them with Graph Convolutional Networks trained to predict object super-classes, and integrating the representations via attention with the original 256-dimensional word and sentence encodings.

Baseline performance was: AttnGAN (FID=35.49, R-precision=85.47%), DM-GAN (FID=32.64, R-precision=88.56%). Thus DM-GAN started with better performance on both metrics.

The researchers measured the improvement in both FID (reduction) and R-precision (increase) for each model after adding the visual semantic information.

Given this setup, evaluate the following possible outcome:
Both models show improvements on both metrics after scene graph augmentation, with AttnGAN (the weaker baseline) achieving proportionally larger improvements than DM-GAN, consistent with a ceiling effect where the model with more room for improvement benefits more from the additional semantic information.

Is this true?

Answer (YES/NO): NO